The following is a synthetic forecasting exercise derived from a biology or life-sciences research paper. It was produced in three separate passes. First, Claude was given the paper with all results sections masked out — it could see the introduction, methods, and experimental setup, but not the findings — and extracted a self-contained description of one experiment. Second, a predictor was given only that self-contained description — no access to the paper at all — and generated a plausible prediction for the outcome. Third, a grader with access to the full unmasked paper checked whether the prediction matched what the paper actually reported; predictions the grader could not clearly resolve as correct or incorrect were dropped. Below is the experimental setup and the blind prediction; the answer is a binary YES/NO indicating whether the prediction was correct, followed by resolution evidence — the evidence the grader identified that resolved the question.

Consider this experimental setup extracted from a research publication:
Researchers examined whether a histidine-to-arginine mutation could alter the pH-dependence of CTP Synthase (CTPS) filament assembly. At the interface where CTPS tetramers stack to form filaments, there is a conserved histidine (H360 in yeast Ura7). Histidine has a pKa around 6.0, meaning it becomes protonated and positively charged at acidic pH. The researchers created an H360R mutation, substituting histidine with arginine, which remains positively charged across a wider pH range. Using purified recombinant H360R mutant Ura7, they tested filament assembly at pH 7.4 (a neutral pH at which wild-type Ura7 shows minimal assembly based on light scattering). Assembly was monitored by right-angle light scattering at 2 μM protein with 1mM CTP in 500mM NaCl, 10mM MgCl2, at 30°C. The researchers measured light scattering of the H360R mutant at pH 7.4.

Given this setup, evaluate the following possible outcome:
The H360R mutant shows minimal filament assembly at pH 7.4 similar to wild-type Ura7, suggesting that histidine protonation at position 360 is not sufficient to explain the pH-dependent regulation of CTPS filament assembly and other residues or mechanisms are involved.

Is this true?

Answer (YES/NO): NO